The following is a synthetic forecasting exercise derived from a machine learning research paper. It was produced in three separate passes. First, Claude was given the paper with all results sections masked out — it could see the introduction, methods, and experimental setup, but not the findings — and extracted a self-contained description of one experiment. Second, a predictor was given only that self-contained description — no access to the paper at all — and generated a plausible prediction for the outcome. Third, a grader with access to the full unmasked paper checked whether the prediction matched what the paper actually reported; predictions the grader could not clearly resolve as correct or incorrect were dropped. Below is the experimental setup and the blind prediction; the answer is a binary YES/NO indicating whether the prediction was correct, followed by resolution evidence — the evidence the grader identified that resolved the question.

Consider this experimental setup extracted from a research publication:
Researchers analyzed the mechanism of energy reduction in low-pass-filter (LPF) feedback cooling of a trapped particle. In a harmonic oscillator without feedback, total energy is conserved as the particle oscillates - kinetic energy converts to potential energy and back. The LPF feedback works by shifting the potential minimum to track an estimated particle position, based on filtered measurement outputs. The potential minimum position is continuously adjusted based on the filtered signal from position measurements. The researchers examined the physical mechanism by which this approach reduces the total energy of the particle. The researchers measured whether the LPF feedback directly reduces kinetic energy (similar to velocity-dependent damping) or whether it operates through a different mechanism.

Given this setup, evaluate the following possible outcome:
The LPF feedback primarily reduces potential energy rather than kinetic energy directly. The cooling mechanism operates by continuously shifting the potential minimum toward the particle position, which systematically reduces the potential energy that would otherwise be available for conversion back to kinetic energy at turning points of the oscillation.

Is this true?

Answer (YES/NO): YES